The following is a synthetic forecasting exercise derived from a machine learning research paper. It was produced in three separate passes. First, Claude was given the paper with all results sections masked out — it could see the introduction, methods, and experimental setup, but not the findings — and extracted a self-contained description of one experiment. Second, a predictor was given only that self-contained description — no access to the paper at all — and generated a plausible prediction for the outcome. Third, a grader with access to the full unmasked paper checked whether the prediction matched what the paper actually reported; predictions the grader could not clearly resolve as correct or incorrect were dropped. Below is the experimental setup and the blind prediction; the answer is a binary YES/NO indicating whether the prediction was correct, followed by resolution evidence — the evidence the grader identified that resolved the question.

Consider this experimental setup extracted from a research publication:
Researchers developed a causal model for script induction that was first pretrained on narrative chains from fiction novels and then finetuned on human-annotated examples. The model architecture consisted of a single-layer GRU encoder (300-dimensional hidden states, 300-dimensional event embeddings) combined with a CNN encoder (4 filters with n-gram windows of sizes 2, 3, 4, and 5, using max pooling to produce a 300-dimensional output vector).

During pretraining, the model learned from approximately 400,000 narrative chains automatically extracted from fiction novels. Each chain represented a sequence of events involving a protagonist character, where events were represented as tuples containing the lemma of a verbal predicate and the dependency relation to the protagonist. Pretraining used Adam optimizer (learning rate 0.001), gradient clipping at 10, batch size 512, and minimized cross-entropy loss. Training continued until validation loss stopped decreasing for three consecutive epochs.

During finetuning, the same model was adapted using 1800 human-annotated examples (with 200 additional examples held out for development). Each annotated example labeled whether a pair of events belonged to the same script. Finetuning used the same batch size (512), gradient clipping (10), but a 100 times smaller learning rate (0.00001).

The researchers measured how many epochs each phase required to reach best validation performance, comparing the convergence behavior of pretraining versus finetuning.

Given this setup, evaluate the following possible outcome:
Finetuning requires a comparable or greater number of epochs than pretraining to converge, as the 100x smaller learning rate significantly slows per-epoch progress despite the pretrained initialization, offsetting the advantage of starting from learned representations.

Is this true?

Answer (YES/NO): YES